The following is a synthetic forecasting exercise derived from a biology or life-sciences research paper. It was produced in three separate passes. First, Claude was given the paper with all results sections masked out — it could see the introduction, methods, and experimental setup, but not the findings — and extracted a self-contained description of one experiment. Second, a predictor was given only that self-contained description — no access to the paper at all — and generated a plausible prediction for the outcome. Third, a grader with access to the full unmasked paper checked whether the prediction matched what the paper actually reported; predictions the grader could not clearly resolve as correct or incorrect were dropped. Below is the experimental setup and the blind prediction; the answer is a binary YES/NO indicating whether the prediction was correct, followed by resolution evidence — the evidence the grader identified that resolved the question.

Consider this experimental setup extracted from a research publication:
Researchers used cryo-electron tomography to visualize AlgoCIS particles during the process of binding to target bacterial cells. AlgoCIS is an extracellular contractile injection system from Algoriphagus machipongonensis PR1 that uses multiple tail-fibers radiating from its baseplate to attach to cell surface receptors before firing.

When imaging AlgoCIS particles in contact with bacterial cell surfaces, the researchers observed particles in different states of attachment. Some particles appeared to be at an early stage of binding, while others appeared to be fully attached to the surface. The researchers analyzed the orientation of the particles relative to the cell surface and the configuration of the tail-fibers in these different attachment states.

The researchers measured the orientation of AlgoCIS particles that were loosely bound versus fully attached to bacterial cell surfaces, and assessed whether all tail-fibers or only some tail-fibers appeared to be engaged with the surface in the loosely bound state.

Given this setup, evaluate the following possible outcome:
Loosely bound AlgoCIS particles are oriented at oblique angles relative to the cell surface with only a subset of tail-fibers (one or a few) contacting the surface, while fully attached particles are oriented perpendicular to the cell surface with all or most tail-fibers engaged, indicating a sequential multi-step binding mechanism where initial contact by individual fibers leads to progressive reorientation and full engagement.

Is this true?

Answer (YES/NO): YES